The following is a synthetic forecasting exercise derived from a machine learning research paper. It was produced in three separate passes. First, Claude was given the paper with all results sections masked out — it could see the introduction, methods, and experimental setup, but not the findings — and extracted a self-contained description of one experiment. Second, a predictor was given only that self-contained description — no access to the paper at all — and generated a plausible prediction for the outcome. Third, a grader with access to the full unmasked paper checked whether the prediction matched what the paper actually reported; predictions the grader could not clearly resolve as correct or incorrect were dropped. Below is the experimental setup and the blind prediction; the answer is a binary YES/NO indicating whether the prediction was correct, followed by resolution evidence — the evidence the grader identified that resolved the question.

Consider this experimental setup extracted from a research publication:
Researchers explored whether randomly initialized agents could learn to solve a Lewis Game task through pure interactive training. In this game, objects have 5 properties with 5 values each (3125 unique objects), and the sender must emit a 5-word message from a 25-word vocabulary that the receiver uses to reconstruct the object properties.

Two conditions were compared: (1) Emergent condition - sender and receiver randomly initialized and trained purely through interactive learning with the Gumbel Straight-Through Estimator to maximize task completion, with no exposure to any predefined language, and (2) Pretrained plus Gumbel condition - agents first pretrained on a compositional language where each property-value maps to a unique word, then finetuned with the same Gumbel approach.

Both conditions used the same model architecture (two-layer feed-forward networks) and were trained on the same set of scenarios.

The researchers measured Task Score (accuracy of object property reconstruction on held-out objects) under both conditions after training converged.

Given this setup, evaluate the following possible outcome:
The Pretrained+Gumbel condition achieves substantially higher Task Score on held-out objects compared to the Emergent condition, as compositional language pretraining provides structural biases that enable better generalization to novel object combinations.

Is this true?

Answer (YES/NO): NO